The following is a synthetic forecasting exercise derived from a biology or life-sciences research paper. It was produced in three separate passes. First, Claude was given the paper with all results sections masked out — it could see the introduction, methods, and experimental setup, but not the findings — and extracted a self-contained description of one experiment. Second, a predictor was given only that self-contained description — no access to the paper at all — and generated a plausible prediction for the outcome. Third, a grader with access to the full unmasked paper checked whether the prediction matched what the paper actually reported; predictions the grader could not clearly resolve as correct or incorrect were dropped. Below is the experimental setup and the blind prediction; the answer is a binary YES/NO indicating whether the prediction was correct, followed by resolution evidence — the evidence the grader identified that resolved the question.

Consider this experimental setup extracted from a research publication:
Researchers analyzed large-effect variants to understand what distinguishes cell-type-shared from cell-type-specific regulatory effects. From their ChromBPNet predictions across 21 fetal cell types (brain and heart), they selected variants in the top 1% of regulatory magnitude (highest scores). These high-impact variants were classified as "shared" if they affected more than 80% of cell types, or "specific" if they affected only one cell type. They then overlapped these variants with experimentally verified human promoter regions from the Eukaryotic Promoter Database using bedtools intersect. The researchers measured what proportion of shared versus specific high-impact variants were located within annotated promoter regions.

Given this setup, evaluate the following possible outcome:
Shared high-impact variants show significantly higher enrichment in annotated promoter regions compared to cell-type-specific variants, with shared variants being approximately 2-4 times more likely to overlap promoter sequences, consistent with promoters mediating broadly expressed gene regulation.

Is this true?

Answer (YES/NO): NO